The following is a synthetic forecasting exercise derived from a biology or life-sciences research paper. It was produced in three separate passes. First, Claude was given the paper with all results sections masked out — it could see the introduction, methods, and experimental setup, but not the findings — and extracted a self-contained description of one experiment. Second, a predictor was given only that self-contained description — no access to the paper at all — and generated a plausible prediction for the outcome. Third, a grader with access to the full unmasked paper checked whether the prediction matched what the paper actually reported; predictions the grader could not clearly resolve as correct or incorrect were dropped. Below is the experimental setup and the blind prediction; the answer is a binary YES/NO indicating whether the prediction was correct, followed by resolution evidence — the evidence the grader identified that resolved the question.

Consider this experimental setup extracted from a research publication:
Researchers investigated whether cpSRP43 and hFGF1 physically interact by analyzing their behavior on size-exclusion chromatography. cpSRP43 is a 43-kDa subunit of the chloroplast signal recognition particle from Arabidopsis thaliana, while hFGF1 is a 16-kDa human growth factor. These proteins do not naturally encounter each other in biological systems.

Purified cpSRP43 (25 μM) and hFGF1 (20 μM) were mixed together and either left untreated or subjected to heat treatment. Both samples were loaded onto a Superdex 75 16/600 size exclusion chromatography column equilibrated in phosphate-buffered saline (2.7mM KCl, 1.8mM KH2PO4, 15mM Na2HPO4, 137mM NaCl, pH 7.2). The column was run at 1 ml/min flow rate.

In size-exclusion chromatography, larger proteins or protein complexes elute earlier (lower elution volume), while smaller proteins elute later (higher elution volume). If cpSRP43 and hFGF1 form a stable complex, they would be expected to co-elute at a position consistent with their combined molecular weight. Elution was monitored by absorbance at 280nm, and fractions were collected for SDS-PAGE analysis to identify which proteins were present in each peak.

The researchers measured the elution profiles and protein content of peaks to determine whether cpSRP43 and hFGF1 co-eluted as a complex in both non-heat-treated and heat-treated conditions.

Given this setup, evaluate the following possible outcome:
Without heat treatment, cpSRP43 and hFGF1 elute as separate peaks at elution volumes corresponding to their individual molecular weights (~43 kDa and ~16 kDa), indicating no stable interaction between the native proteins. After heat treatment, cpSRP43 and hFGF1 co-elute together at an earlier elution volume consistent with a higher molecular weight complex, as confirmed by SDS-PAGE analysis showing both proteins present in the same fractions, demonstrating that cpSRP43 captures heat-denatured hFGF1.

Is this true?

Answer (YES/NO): NO